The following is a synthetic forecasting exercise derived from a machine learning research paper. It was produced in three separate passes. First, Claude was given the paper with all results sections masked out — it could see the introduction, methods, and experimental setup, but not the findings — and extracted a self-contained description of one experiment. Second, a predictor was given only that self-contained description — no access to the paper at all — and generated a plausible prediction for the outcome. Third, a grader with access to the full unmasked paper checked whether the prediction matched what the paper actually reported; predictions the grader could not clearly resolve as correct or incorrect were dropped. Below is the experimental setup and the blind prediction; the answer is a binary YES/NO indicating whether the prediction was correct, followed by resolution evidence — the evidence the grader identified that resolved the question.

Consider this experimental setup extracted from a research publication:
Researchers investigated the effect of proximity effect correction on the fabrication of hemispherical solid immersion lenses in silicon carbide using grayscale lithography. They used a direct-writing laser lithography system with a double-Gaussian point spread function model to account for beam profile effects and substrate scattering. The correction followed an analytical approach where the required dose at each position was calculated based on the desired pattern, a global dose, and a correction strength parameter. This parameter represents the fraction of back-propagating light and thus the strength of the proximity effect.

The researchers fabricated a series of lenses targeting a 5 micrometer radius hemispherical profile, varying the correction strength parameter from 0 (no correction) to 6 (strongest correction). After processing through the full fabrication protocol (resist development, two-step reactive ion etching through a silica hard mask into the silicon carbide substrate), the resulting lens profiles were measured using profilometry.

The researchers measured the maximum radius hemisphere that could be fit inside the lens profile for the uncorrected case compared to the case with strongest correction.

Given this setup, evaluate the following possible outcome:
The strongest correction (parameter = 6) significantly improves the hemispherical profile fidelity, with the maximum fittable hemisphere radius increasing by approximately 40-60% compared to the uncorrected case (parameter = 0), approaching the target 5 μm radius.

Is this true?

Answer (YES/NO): NO